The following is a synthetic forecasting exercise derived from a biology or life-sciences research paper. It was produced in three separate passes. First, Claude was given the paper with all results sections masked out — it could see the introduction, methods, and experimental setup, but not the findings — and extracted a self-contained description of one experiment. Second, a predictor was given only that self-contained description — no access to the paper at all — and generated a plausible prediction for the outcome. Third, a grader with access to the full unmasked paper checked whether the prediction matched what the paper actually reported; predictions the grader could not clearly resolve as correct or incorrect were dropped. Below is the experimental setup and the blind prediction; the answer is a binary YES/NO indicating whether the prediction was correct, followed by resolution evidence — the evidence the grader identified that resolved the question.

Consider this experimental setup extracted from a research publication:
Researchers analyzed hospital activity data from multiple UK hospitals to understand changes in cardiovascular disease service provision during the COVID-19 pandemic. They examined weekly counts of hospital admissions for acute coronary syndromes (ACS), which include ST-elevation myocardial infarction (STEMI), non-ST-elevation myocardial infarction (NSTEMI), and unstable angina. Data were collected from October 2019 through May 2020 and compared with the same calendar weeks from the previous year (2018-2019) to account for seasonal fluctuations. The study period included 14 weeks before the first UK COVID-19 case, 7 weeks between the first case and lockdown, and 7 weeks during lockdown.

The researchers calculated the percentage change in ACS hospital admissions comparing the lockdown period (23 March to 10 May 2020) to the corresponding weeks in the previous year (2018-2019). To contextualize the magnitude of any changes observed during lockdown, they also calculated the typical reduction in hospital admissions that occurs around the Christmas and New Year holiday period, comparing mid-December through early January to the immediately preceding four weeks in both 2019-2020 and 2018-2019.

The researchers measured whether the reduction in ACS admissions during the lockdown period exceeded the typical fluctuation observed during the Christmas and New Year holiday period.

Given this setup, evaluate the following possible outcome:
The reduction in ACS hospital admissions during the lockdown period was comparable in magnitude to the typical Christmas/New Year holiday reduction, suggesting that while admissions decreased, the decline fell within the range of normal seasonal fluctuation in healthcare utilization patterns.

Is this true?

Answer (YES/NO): NO